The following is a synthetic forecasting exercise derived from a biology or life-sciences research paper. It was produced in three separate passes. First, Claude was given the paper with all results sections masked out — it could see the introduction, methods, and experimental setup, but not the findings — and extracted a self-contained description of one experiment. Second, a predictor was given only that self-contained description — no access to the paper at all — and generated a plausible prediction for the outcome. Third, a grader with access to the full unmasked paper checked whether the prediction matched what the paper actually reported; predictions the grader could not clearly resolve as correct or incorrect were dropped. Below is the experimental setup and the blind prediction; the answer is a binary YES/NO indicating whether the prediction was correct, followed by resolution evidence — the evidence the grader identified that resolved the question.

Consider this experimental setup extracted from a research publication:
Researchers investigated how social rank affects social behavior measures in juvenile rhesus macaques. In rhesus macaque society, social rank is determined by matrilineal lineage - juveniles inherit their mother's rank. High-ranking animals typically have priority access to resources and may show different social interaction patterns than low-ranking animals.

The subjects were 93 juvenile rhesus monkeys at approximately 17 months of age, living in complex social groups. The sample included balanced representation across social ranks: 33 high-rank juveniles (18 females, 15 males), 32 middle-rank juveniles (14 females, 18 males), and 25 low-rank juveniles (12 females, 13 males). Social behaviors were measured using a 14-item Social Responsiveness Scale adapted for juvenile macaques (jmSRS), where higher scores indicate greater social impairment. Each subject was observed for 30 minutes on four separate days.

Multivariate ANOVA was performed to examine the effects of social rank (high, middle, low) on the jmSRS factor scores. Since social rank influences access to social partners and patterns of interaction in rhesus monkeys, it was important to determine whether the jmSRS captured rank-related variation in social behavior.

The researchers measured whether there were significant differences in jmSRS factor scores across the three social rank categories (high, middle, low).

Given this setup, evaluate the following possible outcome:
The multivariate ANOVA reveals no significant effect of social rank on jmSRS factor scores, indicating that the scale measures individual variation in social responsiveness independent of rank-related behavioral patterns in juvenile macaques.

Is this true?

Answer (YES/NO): YES